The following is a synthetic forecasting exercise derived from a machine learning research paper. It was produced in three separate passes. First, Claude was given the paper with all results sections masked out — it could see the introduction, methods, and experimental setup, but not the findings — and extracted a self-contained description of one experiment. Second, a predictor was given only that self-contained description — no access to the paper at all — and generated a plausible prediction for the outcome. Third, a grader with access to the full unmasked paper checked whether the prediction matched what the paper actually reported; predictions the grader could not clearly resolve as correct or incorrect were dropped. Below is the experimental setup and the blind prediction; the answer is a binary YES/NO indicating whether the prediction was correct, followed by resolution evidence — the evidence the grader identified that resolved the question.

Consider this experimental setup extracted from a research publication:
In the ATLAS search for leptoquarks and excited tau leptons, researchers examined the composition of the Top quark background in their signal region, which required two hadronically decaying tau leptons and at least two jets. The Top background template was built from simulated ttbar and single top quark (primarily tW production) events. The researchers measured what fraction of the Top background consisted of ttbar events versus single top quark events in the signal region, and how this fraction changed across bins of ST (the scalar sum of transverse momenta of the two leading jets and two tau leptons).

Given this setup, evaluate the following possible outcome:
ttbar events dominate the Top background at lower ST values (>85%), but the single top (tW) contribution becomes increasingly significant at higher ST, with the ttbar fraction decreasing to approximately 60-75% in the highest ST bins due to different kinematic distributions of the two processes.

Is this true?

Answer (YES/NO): YES